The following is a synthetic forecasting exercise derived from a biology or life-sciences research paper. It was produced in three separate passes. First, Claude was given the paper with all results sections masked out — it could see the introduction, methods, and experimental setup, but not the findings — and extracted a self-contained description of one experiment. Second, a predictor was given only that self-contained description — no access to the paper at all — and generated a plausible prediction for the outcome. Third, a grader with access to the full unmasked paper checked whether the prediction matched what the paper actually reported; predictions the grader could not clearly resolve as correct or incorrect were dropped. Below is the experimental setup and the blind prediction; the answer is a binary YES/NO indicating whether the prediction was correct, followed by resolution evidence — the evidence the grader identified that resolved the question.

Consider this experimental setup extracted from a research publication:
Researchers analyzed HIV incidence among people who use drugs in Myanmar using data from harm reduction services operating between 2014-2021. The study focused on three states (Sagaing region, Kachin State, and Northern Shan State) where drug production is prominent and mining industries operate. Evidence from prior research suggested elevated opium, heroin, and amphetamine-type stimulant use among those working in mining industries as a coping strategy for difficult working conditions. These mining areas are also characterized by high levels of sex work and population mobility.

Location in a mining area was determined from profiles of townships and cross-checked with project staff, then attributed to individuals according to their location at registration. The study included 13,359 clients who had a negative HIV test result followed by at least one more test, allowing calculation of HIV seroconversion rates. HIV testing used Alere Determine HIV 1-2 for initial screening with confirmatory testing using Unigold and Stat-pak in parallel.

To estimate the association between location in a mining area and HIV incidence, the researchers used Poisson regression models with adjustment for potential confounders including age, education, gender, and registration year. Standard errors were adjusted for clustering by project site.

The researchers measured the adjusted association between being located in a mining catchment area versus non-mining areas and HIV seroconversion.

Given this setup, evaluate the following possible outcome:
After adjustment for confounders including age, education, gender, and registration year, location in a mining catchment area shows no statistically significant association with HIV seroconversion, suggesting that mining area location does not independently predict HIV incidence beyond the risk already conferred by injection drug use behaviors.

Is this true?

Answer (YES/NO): YES